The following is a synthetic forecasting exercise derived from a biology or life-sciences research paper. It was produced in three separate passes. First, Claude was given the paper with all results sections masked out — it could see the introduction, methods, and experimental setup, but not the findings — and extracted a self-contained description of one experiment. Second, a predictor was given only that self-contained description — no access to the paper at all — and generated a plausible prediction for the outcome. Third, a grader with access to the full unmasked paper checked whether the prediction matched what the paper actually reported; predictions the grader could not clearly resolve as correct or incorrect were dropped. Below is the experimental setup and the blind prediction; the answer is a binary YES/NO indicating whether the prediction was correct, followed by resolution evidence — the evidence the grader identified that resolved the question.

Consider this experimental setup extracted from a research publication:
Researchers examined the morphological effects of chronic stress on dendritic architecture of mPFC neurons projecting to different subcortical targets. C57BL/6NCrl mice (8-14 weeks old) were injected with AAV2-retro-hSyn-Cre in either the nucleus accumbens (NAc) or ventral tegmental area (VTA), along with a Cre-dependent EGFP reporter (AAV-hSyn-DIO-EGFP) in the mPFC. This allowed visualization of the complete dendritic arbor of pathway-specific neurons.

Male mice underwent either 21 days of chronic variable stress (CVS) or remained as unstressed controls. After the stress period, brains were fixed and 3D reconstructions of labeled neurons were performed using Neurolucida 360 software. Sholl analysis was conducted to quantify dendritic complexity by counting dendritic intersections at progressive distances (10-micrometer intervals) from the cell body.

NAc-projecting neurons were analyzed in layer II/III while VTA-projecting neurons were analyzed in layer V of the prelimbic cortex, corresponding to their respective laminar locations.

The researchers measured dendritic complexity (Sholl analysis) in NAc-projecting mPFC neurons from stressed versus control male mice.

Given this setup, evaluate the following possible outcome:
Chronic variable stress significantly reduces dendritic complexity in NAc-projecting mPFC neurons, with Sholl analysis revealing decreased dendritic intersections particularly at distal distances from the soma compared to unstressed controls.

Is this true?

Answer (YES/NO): NO